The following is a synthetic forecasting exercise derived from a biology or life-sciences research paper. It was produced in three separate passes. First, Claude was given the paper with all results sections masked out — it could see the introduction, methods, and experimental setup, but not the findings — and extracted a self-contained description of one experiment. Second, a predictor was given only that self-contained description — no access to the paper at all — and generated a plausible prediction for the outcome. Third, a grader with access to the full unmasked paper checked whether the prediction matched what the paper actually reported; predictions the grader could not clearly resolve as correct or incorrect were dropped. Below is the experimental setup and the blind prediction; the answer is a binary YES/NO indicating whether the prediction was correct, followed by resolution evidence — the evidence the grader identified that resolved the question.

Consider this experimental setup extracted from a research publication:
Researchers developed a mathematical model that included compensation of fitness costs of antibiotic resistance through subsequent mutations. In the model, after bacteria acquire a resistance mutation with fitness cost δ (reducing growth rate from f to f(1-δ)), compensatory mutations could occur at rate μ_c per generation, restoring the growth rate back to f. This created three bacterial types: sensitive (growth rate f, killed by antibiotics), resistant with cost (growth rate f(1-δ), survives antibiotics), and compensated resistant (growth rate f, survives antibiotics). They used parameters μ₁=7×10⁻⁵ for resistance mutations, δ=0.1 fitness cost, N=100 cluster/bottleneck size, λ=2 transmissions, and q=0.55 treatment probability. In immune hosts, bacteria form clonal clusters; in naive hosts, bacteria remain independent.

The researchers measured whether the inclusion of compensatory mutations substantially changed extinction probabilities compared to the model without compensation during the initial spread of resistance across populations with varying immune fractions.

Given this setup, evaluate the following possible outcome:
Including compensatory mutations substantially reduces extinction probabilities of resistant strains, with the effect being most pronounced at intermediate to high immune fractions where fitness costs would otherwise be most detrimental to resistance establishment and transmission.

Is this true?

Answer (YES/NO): NO